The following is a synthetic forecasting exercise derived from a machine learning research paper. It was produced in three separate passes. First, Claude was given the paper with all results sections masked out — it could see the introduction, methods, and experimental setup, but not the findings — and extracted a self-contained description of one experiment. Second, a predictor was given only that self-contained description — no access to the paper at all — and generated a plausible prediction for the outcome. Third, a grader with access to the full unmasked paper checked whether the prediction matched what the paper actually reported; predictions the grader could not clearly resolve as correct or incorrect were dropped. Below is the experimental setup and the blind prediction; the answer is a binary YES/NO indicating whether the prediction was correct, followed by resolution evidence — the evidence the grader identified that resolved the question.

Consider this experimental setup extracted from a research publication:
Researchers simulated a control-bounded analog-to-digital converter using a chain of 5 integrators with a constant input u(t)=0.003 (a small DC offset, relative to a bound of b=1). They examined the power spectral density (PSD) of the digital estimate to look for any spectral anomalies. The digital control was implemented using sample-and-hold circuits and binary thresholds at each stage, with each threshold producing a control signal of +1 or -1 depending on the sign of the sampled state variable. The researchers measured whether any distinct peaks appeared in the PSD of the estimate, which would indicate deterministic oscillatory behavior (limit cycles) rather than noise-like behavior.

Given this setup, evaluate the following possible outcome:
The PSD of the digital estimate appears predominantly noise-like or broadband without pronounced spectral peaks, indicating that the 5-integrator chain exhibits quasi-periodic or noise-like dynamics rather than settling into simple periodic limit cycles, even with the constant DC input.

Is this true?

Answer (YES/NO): NO